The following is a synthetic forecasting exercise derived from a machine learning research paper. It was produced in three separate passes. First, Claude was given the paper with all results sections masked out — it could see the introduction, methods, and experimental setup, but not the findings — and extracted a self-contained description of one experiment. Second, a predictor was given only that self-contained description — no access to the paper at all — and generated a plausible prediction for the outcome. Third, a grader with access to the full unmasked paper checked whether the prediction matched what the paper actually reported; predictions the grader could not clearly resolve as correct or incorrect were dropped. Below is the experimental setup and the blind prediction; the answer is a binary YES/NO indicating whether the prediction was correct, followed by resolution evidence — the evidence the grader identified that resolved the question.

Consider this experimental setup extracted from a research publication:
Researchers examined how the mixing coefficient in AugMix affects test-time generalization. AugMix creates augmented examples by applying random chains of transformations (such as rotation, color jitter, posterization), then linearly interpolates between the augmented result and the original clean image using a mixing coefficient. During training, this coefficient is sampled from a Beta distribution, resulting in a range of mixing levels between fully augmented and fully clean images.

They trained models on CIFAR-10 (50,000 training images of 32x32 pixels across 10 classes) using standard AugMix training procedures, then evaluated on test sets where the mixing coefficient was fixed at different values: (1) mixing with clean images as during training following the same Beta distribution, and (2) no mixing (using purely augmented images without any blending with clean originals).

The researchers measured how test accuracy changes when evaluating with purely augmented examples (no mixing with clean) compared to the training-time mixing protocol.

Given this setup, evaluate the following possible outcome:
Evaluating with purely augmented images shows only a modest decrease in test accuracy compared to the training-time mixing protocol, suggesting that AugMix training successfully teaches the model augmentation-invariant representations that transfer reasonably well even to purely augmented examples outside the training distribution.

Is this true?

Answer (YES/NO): NO